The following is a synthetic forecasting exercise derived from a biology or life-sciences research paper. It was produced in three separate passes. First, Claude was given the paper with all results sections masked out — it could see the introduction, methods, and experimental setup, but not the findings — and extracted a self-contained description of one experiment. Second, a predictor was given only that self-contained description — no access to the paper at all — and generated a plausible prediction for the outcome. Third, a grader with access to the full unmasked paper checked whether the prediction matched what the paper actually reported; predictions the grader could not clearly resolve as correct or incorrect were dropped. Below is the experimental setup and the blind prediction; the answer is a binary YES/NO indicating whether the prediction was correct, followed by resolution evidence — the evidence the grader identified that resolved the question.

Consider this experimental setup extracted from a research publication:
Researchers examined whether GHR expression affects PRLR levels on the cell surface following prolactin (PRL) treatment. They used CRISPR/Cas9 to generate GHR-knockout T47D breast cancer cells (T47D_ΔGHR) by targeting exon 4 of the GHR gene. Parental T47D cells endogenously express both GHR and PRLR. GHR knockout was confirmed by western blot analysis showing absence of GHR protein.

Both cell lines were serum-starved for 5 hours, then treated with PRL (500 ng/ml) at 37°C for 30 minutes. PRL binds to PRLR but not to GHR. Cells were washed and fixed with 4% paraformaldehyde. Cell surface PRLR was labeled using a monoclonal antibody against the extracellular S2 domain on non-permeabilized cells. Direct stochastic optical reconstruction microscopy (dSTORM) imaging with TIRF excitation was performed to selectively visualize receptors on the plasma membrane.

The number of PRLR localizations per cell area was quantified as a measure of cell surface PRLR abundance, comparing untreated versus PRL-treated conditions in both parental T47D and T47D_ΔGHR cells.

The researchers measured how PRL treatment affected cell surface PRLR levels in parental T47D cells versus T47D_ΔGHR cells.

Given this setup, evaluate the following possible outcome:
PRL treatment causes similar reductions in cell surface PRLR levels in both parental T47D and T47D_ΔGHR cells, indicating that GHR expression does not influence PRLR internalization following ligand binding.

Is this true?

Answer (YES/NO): NO